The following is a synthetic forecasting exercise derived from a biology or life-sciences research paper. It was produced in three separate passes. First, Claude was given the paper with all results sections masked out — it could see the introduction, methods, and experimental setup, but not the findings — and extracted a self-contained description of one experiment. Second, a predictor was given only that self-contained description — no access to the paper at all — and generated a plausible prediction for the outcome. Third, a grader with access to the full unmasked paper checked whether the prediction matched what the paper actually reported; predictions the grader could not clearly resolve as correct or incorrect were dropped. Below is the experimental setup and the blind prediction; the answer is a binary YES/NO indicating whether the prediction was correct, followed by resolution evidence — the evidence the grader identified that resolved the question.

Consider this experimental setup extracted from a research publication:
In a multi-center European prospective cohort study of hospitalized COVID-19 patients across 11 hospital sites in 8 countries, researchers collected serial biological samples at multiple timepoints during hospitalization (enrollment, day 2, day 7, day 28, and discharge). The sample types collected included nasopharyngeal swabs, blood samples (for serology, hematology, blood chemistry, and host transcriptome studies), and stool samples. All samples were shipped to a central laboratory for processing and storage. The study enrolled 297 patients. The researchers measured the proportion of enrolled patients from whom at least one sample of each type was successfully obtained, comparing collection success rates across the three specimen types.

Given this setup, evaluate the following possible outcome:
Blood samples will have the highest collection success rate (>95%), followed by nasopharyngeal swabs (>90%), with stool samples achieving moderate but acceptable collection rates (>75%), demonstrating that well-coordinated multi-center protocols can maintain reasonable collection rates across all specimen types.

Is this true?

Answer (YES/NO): NO